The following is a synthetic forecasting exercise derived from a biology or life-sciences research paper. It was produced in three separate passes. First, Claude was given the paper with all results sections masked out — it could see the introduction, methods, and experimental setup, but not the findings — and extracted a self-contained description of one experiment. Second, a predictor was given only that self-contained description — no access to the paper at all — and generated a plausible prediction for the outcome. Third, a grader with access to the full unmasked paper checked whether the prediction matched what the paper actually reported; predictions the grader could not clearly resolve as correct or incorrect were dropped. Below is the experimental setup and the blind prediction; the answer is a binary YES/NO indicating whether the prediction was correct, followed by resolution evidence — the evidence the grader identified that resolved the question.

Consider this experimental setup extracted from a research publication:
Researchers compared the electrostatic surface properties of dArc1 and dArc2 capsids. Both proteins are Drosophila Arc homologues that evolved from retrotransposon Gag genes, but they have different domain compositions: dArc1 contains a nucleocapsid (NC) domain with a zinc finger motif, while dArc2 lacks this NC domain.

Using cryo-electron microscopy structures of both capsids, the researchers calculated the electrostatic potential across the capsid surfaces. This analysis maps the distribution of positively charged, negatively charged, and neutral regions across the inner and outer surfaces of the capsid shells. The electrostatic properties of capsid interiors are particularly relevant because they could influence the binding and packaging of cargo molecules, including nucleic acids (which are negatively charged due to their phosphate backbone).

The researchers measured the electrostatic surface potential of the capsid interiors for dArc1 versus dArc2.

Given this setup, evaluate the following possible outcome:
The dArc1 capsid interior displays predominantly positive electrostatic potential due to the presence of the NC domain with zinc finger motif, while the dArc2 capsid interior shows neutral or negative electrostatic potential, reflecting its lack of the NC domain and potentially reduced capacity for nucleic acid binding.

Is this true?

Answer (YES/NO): NO